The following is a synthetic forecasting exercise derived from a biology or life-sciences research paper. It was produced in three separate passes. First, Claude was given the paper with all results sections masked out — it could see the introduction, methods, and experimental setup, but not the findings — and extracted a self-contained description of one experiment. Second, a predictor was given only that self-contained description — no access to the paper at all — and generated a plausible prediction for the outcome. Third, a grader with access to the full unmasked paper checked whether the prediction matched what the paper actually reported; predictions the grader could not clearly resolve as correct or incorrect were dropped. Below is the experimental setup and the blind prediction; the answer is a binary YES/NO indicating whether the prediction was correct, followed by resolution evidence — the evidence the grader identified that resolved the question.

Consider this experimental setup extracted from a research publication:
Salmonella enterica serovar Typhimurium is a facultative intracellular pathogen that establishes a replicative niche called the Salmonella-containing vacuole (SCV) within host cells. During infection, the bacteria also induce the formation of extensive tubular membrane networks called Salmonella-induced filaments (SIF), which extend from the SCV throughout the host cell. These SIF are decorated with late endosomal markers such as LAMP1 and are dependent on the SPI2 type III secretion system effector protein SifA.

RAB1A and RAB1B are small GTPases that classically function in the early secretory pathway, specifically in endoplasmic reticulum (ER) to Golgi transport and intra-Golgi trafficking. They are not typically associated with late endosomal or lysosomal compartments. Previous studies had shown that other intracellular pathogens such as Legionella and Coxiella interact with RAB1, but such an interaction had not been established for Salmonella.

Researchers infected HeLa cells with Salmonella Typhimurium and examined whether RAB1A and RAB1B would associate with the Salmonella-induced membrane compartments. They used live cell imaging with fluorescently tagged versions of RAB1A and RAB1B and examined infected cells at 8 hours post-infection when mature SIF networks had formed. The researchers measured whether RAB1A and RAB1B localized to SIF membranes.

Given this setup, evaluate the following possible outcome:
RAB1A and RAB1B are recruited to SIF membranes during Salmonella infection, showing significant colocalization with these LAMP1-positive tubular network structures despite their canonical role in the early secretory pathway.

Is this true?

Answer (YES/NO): NO